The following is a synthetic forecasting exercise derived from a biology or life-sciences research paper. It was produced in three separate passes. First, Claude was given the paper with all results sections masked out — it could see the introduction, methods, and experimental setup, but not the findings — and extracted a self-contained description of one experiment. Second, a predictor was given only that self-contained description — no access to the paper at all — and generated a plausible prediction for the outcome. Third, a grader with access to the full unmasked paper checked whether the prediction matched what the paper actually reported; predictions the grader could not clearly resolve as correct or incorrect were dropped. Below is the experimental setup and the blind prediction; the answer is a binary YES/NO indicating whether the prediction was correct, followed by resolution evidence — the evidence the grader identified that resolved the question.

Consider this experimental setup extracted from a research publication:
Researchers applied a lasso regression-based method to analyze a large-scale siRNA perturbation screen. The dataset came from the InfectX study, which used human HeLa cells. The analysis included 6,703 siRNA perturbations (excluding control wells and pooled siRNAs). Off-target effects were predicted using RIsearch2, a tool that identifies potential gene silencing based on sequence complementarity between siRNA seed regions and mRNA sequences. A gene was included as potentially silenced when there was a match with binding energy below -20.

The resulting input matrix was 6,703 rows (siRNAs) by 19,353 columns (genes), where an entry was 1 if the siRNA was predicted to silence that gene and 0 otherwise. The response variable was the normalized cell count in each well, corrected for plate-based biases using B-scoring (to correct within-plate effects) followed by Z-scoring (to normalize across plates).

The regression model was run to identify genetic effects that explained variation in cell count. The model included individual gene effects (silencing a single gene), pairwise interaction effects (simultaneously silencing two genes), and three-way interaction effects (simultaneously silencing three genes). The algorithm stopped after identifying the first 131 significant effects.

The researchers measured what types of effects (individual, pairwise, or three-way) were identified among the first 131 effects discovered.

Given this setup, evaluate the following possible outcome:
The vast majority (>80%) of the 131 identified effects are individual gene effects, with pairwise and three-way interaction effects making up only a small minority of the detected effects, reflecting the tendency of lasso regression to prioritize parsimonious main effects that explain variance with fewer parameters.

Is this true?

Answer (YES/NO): NO